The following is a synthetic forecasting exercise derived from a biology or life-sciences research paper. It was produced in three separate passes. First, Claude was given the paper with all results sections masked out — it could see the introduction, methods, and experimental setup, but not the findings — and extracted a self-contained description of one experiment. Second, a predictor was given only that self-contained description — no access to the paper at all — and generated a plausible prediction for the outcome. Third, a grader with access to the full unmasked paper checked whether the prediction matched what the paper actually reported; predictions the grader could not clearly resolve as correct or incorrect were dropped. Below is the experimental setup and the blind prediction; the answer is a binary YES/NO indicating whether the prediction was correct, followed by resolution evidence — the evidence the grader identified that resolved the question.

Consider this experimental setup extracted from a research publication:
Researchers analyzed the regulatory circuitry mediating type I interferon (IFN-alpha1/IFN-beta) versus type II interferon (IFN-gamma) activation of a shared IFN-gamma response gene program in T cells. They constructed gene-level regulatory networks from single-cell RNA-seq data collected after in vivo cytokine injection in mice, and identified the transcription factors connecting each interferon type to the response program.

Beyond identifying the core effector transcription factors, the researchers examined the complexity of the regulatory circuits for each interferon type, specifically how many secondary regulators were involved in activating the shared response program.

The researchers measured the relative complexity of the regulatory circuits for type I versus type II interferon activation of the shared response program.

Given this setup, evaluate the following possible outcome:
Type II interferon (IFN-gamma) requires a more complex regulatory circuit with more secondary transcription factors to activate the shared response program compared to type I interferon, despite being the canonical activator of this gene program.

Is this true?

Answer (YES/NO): NO